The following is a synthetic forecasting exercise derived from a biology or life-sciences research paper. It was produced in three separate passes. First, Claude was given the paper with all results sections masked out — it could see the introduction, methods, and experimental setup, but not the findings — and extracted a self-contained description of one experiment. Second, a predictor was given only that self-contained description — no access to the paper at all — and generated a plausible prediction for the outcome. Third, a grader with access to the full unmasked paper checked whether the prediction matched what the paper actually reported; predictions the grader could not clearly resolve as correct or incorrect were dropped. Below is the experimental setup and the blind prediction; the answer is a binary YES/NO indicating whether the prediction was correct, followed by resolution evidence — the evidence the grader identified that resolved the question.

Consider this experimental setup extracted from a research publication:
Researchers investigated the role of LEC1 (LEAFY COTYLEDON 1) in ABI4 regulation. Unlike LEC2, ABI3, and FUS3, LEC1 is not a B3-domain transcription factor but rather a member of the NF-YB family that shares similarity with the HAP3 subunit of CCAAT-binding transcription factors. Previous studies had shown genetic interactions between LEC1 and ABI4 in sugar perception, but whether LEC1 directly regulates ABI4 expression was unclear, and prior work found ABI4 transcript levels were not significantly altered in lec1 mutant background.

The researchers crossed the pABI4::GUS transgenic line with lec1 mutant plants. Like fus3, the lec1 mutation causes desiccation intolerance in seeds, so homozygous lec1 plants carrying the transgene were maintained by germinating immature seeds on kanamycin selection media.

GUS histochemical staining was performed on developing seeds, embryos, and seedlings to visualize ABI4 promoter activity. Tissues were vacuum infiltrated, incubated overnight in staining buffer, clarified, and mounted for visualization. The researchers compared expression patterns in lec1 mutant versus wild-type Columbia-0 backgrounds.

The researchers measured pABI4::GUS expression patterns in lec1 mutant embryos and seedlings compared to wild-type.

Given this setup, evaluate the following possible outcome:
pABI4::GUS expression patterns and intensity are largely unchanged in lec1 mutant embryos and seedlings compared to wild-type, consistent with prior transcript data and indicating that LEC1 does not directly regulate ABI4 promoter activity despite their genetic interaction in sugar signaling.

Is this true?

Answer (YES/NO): NO